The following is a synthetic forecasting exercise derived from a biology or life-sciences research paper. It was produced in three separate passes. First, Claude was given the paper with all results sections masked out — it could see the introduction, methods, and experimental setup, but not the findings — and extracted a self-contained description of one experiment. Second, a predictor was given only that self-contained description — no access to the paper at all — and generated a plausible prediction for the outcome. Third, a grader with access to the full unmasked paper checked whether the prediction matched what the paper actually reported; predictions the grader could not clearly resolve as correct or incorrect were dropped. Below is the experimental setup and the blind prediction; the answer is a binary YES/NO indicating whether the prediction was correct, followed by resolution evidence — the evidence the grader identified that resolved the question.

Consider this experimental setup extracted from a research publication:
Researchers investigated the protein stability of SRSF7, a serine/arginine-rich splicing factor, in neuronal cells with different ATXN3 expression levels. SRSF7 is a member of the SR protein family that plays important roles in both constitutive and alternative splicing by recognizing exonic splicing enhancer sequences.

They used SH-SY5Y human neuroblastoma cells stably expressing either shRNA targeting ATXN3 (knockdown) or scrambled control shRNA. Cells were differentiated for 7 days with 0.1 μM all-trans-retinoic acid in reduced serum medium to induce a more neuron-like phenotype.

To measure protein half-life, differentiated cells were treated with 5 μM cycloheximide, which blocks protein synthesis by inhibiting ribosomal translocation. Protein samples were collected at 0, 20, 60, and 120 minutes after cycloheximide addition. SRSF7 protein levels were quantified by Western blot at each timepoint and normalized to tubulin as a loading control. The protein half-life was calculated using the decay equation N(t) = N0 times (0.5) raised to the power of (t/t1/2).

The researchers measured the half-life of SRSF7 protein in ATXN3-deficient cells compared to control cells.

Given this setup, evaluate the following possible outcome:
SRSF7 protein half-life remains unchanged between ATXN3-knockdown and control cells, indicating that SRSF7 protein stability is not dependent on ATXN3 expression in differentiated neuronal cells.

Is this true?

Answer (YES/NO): NO